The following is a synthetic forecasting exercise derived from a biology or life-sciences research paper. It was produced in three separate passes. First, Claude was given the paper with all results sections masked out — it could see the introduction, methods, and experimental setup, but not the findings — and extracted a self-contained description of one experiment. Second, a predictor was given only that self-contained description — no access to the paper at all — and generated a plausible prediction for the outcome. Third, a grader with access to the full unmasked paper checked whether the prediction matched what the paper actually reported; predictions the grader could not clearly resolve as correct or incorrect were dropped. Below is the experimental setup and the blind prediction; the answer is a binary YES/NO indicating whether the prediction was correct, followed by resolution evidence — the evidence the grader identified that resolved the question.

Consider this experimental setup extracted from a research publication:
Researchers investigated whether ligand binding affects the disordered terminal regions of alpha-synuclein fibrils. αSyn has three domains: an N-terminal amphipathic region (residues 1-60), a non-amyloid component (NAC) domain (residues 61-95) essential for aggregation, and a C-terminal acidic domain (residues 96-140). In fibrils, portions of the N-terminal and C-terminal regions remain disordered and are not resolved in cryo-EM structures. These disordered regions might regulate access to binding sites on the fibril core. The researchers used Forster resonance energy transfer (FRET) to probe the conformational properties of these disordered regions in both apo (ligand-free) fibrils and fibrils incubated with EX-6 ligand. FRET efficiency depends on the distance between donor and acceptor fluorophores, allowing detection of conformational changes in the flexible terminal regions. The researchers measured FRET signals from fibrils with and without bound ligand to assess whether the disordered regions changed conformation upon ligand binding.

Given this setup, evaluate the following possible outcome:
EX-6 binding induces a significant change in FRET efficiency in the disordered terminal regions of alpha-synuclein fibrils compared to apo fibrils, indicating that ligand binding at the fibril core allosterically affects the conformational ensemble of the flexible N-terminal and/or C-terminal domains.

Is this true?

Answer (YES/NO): NO